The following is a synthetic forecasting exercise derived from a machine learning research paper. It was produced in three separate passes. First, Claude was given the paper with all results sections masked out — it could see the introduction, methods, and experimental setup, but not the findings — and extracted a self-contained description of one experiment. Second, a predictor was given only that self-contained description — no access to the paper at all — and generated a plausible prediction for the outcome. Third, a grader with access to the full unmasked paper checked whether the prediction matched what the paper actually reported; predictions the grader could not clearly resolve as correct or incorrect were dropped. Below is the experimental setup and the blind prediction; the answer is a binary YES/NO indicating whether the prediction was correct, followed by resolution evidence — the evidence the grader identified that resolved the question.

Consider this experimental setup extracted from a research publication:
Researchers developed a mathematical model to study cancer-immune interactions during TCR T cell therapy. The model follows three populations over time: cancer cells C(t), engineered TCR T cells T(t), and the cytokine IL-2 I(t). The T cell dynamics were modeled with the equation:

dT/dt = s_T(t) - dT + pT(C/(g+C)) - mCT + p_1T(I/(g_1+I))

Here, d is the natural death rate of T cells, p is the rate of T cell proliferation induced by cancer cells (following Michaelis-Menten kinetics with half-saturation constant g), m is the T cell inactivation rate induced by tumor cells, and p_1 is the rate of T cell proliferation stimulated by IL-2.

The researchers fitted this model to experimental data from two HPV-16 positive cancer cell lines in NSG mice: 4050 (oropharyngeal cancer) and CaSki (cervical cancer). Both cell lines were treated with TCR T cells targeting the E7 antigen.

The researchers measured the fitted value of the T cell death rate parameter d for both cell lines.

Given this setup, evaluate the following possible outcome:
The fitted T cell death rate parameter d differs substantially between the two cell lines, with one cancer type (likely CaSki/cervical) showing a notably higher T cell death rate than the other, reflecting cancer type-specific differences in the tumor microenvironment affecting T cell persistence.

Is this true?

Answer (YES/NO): NO